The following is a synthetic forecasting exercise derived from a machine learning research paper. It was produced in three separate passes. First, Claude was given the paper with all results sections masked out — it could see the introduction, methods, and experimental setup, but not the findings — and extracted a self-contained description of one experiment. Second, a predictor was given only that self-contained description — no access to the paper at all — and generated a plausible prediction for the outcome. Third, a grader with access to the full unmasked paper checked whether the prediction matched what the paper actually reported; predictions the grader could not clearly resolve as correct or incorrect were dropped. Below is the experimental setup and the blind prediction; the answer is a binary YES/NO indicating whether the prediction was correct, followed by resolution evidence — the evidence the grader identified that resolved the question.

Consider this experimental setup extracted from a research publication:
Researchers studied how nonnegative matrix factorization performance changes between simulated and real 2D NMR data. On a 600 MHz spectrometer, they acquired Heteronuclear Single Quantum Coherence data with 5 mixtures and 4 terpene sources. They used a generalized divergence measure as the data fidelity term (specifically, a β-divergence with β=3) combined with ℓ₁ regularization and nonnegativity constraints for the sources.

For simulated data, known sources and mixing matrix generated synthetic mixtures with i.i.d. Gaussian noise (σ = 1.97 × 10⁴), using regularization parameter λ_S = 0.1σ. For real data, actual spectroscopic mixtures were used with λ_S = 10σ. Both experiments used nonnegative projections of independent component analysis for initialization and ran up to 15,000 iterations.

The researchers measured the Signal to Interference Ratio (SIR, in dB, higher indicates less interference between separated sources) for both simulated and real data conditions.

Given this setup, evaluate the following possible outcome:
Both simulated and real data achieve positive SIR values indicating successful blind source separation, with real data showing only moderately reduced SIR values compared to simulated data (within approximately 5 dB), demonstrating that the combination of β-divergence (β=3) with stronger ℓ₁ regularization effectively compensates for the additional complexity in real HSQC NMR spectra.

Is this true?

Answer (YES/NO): NO